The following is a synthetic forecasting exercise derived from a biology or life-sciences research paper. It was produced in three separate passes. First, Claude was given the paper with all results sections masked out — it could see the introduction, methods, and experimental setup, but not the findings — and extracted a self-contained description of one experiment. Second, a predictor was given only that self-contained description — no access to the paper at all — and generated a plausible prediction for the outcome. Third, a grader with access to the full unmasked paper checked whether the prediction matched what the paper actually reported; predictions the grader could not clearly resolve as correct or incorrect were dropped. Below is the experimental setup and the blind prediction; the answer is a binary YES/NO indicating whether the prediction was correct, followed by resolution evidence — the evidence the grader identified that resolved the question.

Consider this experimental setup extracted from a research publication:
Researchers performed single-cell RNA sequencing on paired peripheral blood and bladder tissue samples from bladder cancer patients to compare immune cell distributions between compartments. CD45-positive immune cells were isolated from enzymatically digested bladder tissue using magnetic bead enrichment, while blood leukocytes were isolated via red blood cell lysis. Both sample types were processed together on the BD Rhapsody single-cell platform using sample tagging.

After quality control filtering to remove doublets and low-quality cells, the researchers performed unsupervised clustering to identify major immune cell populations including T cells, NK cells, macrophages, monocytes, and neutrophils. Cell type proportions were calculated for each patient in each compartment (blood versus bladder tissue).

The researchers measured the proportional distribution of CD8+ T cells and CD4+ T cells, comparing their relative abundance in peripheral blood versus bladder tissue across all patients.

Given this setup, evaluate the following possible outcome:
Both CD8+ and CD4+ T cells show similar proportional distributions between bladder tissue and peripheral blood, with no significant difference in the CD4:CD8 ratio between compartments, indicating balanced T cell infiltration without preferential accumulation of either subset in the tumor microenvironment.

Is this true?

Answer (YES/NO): NO